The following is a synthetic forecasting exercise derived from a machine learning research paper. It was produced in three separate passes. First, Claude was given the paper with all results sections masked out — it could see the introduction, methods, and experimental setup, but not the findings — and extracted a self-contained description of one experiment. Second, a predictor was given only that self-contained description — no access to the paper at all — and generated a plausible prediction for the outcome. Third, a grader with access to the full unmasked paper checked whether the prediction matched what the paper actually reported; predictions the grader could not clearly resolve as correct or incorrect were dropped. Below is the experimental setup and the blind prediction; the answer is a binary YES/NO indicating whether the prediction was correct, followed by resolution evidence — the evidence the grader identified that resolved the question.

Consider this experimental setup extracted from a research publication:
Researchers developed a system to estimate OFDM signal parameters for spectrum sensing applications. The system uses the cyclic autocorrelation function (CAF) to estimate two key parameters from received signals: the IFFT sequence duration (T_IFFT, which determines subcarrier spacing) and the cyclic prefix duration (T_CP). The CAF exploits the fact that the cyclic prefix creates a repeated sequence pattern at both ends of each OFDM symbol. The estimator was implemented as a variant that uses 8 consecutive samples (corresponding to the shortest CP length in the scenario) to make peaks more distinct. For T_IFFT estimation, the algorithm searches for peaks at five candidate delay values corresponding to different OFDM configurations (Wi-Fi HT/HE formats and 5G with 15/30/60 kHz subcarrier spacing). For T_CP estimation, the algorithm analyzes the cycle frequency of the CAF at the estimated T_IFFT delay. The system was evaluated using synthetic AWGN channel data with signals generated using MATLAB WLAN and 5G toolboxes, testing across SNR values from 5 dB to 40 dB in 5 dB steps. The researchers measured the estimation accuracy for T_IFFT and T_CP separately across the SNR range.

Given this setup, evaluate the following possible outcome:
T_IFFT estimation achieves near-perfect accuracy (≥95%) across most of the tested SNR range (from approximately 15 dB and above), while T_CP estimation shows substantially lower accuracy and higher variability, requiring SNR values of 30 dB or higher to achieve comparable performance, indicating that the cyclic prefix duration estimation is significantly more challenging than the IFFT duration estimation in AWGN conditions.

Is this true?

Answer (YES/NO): NO